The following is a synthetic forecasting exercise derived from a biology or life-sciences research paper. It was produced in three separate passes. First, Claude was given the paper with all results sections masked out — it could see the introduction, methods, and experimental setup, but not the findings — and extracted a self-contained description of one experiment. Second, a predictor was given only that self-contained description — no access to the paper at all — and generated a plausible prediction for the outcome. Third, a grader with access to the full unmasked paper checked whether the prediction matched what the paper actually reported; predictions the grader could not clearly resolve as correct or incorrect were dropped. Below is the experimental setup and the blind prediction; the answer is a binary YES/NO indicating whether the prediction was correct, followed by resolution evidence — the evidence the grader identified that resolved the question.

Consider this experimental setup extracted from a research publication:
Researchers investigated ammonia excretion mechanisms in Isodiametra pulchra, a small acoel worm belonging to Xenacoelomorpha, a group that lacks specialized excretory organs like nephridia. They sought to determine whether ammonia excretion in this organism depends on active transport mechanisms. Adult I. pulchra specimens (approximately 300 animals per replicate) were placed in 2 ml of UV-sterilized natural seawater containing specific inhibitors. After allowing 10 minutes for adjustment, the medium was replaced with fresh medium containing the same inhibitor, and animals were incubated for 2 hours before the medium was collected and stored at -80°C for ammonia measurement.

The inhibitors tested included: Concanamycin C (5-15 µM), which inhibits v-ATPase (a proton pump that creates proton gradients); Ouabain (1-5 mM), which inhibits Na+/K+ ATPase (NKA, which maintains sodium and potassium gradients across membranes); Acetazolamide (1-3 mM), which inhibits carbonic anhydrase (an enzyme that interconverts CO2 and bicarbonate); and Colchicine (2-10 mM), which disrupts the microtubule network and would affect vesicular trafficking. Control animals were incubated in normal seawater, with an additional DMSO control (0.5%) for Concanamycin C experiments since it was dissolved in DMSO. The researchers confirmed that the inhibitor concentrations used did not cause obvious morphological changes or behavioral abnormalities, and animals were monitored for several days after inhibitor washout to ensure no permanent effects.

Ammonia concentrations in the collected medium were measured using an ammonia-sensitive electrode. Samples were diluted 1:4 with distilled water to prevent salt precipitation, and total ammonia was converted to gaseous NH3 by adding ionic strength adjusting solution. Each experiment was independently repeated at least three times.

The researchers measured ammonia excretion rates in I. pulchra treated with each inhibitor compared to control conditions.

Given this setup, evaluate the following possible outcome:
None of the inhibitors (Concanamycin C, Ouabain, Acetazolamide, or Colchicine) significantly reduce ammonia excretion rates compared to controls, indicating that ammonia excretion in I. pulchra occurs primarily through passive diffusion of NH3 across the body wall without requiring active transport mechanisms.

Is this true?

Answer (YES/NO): NO